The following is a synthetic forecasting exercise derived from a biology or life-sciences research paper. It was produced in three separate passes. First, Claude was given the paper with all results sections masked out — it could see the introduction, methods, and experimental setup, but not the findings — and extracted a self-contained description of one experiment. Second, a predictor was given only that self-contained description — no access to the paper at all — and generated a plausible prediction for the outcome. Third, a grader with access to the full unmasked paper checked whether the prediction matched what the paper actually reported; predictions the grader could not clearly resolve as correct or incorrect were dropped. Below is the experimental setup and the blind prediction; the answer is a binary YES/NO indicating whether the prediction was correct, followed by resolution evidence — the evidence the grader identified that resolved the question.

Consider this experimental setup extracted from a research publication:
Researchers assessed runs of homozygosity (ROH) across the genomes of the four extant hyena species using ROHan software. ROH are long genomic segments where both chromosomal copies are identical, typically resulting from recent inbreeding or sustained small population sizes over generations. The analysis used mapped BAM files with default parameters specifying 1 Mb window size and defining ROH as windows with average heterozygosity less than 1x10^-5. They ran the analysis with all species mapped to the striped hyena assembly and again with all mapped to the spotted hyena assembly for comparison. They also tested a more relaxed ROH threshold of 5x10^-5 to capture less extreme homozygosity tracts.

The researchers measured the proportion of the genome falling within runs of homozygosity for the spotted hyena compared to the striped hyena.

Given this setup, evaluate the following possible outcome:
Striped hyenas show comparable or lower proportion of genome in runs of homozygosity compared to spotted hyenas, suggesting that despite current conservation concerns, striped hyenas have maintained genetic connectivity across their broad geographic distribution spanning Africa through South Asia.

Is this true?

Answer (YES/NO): YES